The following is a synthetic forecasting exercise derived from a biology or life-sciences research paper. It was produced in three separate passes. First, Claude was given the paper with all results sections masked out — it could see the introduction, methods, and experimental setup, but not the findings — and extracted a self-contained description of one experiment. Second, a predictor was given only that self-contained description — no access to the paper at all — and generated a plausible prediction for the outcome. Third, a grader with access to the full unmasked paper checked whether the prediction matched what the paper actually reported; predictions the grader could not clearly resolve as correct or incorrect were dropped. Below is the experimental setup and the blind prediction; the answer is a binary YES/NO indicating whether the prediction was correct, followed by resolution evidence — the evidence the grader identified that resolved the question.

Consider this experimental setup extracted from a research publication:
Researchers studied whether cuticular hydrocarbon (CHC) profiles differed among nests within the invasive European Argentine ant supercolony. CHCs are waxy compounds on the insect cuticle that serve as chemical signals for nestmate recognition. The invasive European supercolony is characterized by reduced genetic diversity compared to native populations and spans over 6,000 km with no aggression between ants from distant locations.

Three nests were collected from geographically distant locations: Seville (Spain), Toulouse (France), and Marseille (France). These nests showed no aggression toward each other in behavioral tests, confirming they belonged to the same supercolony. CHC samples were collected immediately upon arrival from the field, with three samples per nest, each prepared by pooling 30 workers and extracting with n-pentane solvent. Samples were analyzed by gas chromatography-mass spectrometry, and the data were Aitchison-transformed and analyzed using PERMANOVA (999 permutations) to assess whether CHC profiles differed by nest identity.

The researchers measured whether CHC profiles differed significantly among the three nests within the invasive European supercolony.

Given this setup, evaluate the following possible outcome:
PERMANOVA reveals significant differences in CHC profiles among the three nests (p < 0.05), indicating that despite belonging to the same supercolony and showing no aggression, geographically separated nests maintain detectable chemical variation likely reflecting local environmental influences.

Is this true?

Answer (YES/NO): YES